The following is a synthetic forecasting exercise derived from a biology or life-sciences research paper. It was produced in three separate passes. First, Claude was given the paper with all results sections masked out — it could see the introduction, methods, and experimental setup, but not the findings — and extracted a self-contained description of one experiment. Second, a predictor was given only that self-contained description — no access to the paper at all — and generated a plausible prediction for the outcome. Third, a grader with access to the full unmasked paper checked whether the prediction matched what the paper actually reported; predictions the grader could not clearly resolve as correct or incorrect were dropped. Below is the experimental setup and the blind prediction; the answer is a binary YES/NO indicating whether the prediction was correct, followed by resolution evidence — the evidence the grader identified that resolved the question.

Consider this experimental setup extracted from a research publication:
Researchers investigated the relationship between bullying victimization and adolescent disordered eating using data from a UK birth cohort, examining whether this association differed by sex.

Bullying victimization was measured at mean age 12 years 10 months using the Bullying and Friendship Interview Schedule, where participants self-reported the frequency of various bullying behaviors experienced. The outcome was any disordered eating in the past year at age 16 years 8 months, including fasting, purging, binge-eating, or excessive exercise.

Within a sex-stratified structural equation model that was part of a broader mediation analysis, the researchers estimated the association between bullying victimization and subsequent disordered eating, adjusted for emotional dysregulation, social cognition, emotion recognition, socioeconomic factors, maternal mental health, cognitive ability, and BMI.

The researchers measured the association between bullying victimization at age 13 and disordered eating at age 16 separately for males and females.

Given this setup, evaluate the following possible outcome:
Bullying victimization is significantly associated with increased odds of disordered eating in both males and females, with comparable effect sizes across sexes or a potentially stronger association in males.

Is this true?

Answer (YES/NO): NO